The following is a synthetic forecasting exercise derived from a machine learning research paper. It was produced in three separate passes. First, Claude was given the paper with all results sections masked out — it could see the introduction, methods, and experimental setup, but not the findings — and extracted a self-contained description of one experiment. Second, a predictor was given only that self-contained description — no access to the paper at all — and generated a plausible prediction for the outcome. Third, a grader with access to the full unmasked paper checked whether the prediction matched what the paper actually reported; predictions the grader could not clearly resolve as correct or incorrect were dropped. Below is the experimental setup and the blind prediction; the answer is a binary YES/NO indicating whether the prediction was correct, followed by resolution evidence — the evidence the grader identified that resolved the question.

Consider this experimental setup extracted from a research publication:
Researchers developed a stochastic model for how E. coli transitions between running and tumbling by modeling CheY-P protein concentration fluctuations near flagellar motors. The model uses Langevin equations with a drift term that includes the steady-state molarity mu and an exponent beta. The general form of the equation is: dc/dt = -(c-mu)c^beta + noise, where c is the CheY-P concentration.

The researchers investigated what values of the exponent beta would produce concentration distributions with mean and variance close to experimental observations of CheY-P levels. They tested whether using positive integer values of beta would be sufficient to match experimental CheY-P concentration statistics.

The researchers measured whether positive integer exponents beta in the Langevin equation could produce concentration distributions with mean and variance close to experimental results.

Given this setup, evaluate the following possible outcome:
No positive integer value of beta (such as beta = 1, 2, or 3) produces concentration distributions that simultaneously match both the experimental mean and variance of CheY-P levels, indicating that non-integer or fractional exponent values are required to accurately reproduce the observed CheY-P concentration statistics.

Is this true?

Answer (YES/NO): NO